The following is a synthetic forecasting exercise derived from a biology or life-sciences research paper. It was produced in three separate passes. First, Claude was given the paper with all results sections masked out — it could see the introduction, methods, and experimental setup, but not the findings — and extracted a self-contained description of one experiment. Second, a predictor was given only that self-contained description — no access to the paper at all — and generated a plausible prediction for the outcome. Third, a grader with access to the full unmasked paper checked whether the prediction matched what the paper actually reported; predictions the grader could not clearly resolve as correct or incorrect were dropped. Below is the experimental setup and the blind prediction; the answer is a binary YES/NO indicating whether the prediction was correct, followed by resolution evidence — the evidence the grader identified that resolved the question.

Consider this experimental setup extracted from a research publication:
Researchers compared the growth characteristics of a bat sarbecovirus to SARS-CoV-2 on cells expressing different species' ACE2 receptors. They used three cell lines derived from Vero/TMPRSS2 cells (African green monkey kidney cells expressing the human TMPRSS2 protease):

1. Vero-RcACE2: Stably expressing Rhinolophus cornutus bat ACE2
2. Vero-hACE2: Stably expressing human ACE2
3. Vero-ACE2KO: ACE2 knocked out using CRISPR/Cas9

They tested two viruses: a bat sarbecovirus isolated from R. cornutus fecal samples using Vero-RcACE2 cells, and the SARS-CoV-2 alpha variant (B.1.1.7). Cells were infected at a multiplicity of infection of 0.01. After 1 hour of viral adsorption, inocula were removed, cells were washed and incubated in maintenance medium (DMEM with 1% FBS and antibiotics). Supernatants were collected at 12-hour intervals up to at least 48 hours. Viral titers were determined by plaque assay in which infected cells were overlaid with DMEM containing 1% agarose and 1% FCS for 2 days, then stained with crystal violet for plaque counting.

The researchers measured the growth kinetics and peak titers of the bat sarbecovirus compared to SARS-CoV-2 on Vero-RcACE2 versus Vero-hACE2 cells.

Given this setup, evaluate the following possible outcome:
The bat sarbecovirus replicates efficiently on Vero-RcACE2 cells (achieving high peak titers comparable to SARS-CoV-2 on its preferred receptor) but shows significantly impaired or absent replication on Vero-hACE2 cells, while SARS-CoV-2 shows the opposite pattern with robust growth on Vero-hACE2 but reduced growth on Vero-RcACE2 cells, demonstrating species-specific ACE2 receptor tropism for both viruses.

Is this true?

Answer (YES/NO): NO